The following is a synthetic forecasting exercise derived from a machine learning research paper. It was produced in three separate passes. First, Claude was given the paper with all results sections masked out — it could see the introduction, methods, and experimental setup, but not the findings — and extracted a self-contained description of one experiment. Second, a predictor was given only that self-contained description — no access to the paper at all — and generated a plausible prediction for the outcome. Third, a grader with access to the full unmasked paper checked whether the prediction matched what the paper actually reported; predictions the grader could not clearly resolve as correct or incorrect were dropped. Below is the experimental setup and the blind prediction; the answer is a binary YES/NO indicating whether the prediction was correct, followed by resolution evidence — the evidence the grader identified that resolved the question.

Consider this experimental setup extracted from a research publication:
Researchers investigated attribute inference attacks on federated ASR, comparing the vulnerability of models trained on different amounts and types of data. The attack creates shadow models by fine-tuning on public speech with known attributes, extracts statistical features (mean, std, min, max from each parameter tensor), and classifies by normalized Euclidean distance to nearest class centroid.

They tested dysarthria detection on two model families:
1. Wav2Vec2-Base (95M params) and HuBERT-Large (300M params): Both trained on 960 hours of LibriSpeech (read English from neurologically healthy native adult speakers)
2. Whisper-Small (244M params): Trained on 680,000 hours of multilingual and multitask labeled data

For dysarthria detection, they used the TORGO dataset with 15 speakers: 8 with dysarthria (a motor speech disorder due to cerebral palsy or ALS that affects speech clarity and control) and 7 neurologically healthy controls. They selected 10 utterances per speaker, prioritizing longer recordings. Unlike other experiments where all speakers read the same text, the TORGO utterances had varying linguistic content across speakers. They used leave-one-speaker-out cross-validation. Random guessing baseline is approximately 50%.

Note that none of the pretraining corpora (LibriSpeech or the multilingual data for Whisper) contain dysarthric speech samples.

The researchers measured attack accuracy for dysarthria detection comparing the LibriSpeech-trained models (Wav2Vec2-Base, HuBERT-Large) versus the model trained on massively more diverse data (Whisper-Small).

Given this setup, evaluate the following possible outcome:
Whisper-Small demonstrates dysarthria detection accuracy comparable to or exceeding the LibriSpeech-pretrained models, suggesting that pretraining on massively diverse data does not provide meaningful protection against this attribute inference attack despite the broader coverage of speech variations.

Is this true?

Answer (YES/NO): YES